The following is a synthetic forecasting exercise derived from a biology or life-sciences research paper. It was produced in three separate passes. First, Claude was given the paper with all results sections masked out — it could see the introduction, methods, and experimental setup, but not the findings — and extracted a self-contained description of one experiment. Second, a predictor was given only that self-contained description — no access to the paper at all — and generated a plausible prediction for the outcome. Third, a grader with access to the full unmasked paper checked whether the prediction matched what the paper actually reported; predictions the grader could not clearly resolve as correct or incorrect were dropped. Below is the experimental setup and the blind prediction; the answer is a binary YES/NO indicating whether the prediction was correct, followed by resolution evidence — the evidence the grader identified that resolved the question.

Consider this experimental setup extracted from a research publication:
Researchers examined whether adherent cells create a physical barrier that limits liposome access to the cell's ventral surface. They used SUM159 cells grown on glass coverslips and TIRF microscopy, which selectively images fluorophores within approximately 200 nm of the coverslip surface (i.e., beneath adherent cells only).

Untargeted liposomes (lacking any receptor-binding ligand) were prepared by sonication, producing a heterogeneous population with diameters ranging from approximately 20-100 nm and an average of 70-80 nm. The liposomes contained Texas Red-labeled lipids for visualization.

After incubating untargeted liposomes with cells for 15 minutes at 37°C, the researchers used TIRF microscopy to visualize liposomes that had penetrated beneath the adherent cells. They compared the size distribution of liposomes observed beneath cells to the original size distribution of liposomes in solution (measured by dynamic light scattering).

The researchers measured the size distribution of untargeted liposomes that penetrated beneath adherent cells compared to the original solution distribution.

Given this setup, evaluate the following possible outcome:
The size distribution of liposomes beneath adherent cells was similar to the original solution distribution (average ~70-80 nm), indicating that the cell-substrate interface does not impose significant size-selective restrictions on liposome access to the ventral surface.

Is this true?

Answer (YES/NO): NO